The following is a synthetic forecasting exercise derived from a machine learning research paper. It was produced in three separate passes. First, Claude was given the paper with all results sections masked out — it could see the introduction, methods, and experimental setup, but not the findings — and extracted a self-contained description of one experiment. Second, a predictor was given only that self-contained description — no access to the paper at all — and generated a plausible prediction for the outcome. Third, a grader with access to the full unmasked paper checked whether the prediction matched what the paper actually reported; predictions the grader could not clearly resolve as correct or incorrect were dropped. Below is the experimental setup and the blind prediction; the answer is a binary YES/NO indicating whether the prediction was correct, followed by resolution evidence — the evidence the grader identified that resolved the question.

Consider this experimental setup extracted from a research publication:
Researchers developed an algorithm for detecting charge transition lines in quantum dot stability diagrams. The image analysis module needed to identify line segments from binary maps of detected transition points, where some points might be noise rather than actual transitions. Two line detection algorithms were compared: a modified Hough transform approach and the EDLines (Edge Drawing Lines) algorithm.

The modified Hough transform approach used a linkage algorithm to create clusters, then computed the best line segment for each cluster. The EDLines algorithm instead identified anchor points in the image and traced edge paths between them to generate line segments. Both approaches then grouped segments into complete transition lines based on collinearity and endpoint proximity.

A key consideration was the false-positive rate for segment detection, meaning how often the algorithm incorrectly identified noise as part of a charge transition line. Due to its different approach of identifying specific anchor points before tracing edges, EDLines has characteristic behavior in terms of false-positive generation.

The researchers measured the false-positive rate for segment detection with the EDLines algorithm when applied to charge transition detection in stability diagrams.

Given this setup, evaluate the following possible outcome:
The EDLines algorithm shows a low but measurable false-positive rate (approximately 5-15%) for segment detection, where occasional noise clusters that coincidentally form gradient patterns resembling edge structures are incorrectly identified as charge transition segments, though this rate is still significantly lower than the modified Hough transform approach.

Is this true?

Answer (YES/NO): NO